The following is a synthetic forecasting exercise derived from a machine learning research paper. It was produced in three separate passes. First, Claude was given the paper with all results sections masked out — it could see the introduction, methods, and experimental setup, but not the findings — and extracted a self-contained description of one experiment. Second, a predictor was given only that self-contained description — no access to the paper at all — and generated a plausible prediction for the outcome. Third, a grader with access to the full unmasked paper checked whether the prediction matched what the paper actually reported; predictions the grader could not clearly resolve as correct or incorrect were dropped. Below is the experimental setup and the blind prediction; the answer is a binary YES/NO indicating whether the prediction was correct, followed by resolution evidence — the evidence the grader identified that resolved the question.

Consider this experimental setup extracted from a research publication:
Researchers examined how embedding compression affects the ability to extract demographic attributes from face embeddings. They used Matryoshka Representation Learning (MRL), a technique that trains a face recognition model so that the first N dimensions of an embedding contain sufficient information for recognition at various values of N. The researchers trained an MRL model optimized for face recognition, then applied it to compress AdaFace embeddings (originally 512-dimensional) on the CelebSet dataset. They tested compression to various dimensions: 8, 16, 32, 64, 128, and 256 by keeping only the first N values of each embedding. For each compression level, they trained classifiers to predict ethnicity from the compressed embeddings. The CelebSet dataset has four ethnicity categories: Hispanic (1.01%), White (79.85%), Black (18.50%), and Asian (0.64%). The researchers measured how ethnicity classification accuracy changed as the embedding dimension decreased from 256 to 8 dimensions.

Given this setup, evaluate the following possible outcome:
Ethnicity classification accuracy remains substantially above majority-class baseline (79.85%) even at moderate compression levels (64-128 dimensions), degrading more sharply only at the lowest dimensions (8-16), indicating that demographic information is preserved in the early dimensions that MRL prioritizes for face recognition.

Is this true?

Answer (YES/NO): YES